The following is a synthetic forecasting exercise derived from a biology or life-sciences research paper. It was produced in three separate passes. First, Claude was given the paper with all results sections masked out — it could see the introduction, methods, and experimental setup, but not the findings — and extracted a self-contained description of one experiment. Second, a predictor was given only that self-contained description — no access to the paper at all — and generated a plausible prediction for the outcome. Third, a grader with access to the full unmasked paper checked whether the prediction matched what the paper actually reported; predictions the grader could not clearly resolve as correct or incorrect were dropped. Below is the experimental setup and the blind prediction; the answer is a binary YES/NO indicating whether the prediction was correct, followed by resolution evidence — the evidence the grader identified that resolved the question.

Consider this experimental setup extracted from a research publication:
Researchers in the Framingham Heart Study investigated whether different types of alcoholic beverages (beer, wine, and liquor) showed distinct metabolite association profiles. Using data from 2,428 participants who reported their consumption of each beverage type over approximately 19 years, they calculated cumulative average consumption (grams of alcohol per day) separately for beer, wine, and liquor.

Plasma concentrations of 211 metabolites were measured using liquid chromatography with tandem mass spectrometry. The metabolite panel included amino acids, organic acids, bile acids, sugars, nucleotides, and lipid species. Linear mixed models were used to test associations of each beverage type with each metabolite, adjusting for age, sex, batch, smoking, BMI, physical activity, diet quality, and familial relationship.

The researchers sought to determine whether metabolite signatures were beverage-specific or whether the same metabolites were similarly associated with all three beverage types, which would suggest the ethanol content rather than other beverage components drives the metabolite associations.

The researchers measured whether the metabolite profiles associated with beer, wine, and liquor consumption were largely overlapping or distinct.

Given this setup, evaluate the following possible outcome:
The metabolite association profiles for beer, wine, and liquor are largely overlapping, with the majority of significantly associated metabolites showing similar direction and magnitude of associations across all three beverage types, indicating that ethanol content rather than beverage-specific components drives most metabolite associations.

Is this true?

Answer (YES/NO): YES